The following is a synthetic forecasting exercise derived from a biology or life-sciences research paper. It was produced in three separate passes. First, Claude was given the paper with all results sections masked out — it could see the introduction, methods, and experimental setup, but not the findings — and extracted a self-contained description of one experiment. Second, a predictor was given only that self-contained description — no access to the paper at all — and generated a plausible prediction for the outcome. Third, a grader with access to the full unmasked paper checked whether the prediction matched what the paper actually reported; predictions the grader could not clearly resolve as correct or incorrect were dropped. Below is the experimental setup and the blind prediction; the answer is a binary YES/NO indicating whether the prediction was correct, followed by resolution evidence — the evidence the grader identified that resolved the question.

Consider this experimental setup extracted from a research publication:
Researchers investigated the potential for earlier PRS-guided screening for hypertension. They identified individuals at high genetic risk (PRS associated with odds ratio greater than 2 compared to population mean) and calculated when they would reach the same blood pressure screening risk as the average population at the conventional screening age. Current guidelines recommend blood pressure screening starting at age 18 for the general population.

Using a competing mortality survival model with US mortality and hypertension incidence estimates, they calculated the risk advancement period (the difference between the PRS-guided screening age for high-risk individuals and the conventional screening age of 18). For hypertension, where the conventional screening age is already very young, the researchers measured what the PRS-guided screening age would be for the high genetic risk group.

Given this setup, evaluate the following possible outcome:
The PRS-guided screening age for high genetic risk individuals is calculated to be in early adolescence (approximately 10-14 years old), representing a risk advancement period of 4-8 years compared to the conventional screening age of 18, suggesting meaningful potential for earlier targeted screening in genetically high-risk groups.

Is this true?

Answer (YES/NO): NO